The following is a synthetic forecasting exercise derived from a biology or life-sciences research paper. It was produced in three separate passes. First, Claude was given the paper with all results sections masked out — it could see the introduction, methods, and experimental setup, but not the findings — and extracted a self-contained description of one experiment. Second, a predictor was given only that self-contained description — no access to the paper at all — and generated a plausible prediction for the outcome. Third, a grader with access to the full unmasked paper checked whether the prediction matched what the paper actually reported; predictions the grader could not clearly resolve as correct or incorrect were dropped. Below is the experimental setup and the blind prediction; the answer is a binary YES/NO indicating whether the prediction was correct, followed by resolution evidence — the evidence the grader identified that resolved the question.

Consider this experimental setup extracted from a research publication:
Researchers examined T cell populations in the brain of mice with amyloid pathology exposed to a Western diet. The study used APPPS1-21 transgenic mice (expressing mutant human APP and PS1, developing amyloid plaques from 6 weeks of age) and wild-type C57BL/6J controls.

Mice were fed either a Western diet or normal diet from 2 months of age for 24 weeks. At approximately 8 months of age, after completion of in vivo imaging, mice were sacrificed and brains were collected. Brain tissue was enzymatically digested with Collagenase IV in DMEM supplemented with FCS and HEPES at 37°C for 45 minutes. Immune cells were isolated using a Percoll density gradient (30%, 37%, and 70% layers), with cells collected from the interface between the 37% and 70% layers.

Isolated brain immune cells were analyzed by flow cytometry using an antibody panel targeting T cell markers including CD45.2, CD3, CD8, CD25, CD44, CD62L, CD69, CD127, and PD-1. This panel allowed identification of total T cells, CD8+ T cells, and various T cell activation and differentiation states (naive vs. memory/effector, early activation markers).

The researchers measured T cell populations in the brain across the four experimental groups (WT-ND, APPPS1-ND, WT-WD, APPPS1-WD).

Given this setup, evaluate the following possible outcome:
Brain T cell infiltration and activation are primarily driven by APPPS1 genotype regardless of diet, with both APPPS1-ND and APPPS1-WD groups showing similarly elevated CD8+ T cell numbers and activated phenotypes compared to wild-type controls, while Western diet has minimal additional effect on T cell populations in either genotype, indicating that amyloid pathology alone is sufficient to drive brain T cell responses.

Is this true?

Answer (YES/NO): NO